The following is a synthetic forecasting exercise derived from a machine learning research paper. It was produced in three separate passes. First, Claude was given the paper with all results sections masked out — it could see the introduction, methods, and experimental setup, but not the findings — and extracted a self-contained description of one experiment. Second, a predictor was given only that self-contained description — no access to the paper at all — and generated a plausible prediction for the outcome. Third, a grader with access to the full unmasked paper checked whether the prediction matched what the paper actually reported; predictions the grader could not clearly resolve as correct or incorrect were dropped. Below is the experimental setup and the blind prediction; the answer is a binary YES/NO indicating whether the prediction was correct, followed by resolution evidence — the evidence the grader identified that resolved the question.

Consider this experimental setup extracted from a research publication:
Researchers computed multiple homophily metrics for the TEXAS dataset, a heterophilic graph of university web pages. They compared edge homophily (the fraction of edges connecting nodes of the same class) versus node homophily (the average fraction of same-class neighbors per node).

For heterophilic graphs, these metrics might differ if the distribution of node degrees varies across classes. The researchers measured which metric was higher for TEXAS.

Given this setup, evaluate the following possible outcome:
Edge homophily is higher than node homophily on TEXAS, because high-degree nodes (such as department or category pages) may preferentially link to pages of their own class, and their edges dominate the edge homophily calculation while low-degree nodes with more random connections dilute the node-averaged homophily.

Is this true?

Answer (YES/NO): YES